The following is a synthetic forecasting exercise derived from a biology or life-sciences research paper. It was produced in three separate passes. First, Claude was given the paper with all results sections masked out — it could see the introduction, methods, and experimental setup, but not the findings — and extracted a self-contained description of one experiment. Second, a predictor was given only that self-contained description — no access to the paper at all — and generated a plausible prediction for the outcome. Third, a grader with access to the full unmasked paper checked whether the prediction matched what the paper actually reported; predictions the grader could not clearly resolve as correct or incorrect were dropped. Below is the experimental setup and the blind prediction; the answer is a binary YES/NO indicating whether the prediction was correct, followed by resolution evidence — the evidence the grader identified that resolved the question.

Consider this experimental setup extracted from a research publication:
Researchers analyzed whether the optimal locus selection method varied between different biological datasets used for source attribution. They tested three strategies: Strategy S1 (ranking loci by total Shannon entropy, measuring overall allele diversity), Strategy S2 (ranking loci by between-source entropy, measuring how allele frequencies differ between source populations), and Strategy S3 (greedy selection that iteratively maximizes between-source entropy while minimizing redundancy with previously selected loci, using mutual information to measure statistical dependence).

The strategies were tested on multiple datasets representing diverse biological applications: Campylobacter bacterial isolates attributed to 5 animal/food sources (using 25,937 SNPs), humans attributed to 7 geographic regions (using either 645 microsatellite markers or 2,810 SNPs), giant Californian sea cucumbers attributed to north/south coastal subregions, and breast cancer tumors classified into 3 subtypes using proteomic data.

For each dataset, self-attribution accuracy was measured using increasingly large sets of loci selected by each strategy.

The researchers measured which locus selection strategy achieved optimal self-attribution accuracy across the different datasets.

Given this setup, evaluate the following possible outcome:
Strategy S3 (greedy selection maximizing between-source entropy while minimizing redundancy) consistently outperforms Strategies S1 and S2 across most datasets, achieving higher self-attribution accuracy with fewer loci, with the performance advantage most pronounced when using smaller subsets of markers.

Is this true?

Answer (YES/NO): NO